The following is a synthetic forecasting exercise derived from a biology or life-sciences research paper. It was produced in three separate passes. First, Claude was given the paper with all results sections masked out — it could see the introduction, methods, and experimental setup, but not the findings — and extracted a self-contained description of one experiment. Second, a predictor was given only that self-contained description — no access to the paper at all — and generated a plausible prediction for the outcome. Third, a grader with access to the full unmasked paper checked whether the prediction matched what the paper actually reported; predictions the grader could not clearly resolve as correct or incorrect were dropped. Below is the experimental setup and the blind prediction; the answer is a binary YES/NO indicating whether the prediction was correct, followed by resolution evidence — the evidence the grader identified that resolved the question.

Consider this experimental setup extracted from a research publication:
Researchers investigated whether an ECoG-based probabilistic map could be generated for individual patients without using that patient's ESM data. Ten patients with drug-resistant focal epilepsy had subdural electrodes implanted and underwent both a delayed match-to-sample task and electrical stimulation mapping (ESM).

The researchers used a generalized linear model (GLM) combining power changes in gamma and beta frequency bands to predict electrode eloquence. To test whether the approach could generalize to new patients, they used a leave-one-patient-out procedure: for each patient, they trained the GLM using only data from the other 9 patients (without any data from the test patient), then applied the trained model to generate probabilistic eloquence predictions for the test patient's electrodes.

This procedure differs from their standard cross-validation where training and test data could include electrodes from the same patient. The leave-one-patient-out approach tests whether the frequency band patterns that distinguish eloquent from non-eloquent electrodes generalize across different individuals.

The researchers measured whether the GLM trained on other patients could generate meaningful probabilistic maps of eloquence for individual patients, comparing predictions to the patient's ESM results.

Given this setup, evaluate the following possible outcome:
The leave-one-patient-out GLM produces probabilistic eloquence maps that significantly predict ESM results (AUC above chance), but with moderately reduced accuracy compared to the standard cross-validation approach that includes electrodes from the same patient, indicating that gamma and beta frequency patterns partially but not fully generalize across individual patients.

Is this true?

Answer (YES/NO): NO